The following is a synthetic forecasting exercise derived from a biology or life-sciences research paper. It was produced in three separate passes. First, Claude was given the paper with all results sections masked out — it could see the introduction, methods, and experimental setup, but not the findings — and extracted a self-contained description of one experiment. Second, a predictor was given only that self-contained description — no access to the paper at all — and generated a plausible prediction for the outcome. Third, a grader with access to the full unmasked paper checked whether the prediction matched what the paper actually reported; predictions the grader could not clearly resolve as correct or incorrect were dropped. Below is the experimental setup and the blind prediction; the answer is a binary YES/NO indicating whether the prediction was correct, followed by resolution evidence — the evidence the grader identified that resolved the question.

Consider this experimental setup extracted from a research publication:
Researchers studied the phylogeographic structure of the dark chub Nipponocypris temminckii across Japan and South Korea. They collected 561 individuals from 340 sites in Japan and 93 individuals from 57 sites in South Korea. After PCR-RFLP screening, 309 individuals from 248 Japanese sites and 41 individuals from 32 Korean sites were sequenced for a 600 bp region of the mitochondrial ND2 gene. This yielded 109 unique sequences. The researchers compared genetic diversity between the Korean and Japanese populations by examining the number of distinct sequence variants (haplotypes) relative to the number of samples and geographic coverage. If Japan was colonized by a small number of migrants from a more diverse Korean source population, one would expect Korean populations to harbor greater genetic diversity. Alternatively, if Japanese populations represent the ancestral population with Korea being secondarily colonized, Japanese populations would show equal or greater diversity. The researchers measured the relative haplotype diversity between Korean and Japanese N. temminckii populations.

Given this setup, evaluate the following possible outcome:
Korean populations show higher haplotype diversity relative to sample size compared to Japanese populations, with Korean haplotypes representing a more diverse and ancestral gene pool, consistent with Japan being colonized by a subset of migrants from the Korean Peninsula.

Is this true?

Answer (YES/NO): YES